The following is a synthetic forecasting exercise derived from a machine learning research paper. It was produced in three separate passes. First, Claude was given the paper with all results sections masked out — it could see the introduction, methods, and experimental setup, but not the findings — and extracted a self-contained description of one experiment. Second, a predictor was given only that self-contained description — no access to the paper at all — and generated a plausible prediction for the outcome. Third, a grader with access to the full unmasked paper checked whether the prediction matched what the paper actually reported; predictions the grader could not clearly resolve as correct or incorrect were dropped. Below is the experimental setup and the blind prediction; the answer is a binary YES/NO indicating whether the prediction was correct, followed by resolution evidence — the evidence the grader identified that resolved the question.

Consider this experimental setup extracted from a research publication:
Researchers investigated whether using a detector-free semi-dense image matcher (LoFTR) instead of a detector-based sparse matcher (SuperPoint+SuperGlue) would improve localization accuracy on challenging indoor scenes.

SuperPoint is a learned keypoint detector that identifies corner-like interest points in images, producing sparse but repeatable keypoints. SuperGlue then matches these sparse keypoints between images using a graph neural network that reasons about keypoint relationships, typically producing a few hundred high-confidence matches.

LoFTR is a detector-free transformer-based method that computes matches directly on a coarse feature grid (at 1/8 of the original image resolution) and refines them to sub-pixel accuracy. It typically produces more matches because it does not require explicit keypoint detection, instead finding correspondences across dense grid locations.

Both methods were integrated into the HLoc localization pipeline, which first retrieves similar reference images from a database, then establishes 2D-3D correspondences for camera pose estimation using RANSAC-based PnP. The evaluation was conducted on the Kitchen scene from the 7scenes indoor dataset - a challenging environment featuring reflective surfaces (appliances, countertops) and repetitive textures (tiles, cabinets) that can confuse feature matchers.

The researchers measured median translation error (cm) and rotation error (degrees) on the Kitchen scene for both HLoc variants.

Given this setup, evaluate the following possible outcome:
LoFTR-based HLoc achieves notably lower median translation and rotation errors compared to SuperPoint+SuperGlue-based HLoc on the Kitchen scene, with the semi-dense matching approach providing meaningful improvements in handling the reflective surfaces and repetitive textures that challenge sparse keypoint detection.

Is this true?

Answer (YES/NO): NO